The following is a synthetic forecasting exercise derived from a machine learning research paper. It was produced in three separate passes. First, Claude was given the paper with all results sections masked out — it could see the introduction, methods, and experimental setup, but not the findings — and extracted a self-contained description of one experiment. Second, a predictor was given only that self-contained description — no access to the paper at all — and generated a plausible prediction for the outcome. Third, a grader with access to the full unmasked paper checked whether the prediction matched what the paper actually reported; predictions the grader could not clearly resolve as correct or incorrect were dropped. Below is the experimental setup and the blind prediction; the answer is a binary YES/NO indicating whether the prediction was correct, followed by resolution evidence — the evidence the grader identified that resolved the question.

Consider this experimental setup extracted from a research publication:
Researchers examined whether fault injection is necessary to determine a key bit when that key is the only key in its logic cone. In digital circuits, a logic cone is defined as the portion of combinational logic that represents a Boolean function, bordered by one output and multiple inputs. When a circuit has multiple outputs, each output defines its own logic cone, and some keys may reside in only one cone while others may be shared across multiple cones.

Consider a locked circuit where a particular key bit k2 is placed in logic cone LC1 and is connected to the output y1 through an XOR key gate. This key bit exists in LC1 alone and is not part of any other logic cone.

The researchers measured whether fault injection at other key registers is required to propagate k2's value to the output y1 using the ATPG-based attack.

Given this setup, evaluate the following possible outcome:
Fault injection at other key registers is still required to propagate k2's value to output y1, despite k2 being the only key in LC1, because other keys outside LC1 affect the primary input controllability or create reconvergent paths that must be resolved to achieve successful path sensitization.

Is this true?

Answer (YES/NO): NO